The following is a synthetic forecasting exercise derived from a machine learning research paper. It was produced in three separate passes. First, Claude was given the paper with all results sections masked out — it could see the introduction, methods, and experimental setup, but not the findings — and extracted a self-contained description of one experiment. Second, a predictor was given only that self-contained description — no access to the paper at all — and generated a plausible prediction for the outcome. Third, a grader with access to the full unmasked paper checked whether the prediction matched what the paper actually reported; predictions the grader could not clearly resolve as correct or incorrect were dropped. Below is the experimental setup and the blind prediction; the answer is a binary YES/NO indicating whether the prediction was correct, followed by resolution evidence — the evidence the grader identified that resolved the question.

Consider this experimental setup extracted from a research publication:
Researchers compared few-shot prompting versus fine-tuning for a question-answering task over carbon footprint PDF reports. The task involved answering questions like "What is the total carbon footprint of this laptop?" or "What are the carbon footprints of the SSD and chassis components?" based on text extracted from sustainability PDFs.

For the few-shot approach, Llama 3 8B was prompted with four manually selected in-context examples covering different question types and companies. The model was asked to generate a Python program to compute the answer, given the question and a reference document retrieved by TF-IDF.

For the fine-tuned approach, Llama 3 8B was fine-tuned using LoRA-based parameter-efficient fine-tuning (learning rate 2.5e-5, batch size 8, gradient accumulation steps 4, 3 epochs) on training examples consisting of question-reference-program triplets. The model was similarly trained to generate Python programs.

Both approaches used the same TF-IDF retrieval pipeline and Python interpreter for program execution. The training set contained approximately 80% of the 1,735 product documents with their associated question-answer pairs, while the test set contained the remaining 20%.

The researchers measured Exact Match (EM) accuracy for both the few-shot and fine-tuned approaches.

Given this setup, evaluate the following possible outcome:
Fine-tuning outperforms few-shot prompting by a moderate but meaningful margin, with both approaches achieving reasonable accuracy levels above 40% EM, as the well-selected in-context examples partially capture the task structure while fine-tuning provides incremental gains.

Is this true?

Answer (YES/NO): NO